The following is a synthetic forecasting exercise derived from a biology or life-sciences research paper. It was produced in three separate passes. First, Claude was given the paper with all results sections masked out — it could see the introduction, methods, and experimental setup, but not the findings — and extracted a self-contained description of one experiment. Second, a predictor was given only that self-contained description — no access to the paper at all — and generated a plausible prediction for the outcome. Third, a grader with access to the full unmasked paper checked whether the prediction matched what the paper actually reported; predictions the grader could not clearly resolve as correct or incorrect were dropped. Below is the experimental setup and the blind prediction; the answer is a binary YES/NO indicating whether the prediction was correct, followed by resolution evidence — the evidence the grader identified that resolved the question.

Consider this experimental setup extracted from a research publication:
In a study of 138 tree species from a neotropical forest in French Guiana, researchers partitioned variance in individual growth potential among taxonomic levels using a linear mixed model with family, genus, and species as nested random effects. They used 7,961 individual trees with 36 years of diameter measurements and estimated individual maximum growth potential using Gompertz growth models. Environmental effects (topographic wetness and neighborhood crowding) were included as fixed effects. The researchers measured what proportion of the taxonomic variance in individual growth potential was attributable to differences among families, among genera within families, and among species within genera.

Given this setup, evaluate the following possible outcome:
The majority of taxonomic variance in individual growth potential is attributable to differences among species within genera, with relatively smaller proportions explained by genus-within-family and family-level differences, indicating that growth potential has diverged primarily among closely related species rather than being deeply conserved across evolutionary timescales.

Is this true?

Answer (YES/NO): NO